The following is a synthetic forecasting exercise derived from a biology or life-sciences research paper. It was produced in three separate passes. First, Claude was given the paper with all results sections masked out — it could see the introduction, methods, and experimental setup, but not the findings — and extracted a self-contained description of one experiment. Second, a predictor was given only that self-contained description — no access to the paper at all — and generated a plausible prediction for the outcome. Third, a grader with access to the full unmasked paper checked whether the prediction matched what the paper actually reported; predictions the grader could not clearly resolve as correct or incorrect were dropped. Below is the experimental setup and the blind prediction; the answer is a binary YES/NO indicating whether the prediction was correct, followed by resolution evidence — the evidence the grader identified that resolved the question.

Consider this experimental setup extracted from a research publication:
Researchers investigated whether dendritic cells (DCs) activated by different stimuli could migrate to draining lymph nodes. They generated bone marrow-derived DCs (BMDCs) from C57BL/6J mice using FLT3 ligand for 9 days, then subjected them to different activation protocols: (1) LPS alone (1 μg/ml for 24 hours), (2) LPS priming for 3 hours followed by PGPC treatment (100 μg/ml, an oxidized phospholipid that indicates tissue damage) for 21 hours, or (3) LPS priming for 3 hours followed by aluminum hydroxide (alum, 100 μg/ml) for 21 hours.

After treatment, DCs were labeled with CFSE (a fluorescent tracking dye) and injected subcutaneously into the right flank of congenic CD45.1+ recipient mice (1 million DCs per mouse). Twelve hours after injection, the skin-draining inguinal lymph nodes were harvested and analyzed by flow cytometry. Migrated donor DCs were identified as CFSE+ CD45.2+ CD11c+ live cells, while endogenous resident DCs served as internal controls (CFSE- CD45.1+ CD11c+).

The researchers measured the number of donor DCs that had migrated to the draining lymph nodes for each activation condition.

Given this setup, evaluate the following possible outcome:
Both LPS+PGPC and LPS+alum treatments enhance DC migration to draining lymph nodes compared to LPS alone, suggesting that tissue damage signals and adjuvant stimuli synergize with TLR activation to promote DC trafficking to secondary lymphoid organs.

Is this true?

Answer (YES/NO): NO